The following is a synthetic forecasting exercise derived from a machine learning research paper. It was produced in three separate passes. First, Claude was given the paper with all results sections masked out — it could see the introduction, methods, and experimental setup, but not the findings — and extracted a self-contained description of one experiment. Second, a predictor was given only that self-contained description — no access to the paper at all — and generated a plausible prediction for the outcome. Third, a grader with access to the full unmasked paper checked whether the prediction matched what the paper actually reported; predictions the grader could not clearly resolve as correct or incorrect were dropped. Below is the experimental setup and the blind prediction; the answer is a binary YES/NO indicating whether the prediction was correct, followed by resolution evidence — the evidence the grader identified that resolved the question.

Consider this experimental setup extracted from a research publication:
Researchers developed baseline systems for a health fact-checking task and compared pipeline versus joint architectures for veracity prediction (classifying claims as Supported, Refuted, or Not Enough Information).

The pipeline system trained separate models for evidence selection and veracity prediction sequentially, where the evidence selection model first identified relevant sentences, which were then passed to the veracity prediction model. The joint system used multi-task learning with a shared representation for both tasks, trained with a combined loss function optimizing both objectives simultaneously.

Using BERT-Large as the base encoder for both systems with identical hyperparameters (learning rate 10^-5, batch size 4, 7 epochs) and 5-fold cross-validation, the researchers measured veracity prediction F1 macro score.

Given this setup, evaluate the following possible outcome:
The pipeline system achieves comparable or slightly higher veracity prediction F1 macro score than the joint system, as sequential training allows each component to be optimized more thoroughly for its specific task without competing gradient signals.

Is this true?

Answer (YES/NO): NO